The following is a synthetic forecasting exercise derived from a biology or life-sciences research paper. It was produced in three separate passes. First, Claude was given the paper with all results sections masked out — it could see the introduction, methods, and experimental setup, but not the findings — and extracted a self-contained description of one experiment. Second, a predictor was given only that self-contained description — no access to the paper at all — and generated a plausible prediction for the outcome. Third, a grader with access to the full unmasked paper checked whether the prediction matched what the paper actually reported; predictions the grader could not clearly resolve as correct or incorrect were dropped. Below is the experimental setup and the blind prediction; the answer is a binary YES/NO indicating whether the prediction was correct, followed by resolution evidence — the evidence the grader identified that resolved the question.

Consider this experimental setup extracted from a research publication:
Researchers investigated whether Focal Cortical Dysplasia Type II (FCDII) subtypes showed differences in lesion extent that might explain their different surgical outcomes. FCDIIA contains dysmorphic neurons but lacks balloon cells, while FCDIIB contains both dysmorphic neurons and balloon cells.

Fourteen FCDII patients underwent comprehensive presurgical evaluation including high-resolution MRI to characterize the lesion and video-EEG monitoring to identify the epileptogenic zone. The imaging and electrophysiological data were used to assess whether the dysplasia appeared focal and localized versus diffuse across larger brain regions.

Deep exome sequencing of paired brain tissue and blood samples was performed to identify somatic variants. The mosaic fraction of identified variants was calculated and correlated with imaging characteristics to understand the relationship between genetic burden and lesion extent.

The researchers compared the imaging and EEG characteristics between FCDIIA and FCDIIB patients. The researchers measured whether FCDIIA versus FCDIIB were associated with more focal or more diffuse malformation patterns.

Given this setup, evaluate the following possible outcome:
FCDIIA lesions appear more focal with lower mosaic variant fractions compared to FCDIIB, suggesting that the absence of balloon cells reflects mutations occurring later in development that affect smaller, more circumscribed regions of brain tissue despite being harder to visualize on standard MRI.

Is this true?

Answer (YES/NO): NO